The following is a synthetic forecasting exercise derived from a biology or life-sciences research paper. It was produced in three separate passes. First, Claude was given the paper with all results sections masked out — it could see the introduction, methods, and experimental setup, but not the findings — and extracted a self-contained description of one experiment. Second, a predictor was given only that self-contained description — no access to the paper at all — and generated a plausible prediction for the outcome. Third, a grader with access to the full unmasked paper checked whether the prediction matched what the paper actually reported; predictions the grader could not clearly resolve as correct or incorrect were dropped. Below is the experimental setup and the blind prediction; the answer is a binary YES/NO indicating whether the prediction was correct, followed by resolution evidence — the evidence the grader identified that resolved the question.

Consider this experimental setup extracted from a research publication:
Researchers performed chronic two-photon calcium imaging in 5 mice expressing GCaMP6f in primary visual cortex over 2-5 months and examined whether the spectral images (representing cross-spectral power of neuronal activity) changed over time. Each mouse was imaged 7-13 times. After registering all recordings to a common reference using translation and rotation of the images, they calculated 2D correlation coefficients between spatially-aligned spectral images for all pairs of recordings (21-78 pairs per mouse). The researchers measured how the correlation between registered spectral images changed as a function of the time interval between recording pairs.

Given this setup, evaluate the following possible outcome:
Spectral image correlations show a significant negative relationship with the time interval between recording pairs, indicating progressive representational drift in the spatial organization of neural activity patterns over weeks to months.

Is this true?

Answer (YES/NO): YES